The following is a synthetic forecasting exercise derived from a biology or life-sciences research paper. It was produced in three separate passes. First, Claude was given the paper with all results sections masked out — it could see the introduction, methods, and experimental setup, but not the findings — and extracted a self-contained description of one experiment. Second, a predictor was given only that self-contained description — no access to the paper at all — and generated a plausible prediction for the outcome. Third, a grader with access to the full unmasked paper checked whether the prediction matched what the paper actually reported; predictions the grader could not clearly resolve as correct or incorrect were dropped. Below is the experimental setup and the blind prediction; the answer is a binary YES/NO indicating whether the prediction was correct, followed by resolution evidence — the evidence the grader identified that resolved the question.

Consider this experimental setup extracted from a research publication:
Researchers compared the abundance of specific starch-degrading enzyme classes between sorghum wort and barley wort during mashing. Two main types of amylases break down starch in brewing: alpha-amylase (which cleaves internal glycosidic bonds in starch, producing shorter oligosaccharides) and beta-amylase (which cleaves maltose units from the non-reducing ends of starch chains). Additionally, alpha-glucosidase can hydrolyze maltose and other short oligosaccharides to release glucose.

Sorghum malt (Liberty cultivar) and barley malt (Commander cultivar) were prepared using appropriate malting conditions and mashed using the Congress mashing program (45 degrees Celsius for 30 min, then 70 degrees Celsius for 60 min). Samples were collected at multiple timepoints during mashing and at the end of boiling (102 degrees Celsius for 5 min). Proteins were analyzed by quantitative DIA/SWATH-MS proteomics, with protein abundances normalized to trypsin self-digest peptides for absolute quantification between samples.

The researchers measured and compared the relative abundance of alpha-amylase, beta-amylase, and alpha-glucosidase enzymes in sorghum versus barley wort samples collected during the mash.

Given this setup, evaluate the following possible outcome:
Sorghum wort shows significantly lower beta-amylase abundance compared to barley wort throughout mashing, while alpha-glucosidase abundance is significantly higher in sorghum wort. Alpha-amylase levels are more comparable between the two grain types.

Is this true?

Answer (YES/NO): NO